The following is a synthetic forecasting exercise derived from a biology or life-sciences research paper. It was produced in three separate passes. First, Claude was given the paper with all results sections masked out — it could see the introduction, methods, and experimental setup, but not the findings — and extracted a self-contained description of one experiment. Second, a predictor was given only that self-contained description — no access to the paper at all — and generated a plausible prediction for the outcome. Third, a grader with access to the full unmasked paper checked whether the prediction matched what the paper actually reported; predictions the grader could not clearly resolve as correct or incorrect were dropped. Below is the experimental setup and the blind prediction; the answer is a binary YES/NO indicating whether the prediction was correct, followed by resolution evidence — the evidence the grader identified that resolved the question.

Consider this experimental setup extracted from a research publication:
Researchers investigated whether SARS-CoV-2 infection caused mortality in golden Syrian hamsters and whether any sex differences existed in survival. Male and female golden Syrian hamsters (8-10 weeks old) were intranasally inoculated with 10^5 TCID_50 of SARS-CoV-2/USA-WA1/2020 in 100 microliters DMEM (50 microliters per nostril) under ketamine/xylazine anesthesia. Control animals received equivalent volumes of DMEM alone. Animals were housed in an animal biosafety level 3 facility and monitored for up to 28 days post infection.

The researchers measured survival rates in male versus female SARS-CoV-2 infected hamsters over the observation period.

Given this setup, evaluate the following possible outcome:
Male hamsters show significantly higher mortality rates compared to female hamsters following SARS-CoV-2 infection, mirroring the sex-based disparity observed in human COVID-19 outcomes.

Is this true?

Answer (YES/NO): NO